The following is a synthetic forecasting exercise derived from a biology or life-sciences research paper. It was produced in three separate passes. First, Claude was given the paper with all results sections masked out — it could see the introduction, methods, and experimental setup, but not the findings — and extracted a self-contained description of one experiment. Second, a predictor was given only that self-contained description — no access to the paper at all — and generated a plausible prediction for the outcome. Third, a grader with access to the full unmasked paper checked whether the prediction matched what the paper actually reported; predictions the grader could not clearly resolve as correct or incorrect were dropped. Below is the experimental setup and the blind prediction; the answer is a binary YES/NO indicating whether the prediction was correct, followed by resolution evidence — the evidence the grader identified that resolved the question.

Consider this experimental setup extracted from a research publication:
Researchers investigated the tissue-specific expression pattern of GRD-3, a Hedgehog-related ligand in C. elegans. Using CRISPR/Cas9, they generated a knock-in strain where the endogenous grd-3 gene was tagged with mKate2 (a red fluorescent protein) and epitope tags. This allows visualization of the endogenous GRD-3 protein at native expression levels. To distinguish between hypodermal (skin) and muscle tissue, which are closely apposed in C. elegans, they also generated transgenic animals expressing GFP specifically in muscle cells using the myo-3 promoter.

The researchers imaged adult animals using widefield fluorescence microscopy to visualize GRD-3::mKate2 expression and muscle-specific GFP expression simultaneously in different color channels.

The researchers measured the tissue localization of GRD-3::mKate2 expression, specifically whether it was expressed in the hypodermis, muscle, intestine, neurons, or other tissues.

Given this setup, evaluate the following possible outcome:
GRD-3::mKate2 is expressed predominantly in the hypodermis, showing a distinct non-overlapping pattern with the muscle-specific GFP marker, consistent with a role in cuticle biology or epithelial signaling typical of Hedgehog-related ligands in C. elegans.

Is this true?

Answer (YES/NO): YES